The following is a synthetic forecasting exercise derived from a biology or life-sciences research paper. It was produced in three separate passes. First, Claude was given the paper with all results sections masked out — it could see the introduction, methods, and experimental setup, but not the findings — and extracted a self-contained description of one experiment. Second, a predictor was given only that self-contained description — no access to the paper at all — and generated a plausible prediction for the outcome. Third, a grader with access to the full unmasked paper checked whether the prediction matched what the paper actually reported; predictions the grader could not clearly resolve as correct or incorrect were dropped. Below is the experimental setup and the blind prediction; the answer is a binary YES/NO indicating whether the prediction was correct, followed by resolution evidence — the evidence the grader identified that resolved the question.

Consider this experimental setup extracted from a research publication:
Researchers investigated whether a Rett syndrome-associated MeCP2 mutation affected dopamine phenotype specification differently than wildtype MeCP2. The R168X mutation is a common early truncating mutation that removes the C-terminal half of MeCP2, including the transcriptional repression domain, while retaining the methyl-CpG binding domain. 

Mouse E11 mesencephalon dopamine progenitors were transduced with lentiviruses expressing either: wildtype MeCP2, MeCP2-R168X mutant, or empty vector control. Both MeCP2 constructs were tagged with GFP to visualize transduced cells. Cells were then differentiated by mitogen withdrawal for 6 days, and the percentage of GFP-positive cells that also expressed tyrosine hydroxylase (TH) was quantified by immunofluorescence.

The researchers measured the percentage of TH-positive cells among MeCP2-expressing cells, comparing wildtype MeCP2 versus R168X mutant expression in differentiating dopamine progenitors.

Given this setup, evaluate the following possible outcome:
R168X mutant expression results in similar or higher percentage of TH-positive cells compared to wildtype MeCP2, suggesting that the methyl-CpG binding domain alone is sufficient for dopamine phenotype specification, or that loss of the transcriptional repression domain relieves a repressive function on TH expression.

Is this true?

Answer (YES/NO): YES